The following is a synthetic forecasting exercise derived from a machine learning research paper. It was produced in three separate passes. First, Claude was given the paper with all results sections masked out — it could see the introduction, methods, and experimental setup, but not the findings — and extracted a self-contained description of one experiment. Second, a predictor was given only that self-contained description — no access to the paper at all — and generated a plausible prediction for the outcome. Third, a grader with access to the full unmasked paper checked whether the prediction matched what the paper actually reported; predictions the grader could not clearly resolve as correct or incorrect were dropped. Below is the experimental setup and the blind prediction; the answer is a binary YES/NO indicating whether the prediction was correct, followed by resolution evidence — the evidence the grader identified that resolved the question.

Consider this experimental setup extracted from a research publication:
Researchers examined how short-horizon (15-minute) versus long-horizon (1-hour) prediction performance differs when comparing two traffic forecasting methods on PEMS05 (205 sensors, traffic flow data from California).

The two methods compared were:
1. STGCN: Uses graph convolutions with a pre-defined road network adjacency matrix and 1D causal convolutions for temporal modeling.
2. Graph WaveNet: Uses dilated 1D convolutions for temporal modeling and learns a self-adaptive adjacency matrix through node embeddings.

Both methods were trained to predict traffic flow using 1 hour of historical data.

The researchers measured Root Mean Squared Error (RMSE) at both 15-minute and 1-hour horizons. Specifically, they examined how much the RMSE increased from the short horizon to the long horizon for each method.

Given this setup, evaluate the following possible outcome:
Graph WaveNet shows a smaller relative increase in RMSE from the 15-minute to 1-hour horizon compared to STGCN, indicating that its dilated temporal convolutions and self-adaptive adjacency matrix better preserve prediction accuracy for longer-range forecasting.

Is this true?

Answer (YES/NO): YES